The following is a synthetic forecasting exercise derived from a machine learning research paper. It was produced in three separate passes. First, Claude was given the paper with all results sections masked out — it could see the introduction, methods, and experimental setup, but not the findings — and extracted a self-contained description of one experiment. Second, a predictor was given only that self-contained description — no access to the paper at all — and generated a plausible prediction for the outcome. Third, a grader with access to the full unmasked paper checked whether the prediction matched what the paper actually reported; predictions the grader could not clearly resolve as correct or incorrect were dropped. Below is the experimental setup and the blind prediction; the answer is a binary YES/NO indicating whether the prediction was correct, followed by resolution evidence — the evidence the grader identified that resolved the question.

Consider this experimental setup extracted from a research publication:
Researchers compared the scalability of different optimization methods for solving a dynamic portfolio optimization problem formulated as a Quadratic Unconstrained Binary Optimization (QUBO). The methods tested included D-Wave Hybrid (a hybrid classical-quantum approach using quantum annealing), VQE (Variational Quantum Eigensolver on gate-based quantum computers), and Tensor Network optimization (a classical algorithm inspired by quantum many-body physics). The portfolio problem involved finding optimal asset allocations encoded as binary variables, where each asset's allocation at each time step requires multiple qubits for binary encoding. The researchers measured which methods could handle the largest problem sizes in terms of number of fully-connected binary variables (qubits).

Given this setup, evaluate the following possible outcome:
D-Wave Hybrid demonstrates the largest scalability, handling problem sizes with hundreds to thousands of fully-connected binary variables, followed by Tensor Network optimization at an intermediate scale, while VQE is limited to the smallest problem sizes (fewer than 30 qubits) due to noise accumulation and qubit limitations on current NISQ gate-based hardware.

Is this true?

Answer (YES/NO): NO